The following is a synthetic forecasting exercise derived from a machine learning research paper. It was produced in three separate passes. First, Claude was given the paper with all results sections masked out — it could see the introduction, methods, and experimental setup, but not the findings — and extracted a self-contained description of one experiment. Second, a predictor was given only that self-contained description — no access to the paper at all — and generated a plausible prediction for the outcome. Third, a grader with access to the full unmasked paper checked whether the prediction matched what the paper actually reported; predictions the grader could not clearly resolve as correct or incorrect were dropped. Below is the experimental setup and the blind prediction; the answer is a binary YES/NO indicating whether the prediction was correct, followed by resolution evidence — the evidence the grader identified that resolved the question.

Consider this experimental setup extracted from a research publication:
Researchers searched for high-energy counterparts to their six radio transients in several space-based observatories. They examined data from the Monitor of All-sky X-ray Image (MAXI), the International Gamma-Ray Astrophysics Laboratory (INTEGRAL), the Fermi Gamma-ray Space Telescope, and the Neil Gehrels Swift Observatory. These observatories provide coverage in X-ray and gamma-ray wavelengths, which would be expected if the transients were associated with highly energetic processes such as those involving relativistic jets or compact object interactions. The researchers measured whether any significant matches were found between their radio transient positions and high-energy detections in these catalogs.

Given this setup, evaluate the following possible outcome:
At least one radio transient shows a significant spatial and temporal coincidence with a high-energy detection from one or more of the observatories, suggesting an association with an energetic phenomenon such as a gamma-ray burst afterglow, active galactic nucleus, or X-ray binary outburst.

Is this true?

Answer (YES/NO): NO